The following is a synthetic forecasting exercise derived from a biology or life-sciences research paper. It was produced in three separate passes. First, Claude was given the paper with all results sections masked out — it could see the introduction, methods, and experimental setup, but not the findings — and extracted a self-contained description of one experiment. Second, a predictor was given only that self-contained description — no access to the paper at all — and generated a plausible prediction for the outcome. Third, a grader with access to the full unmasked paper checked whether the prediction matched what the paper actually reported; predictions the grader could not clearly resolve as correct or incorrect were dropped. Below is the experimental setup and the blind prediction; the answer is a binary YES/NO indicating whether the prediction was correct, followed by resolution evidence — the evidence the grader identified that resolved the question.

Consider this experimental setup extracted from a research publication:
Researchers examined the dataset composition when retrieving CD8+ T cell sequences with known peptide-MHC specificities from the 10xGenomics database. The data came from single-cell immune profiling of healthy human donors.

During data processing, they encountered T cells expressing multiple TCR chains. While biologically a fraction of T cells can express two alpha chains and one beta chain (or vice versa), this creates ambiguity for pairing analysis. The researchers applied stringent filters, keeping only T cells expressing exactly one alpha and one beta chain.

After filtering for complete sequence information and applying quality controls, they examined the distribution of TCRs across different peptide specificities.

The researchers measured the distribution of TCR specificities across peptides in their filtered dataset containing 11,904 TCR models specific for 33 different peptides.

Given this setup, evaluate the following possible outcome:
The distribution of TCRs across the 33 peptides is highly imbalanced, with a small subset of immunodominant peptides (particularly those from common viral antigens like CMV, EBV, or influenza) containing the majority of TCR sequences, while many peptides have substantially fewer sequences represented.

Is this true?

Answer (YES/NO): YES